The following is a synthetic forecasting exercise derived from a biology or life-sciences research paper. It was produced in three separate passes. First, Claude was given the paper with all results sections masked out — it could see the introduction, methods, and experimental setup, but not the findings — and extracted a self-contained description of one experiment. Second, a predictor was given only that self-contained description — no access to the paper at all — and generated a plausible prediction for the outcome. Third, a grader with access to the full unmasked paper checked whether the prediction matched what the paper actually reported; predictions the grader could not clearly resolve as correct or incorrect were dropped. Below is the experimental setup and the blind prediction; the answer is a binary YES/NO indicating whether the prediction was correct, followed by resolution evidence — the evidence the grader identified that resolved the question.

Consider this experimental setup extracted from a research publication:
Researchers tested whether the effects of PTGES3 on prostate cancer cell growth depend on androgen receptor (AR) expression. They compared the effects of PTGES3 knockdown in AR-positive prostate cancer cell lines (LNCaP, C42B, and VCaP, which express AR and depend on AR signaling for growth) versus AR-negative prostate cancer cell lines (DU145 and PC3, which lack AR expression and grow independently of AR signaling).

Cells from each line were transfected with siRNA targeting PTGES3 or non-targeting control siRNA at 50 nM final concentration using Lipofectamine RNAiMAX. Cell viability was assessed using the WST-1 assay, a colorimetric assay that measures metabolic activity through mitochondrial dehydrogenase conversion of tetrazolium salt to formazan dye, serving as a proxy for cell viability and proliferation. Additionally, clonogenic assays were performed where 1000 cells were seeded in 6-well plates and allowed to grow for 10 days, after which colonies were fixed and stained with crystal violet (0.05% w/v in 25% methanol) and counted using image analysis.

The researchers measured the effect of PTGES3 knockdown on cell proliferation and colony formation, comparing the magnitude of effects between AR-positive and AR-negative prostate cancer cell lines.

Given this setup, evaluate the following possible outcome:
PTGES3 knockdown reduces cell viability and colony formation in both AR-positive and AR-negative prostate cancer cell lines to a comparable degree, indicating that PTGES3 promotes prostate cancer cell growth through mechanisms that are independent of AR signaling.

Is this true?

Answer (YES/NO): NO